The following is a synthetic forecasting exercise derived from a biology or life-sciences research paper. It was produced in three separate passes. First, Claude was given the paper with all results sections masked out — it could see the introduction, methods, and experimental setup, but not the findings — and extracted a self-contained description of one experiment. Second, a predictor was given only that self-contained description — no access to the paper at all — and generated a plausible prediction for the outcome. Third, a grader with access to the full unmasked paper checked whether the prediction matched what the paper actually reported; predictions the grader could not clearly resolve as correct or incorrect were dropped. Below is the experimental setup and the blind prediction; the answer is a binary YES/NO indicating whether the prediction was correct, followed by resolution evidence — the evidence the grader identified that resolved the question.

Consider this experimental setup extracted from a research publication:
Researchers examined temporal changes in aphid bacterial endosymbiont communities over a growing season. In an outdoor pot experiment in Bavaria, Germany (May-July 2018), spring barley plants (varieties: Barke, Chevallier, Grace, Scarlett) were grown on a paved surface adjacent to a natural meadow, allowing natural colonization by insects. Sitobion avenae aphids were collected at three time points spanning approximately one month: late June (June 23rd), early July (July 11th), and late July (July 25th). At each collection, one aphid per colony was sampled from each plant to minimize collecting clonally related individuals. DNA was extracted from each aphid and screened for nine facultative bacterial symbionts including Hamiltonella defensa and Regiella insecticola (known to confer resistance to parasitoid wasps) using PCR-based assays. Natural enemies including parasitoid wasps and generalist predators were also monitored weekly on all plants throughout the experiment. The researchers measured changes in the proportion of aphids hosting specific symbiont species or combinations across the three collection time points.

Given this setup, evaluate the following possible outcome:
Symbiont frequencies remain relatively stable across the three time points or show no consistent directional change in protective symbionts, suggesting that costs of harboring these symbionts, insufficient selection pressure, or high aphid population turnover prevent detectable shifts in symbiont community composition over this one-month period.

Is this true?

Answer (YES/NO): NO